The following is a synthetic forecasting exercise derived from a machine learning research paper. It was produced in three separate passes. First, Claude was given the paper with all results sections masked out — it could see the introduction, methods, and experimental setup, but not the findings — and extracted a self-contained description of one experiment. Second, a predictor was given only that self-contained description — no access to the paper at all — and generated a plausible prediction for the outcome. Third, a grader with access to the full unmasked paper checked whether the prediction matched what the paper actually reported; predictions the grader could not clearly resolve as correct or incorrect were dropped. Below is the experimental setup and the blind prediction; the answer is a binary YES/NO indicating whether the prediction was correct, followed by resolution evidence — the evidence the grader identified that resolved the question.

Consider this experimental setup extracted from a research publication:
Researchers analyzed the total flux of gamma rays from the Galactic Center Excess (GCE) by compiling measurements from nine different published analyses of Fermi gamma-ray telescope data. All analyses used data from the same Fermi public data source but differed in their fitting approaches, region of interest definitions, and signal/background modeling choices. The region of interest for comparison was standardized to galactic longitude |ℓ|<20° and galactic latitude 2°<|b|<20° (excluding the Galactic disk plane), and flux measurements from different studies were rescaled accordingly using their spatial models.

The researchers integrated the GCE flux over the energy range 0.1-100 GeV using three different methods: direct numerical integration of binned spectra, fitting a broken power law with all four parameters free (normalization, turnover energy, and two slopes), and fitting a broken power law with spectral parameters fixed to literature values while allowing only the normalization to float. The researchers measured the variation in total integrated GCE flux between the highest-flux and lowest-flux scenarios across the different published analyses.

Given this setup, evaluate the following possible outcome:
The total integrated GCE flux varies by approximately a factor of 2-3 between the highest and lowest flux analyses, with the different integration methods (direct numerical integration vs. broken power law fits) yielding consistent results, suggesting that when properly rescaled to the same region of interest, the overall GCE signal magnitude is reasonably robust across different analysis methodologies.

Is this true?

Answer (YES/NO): YES